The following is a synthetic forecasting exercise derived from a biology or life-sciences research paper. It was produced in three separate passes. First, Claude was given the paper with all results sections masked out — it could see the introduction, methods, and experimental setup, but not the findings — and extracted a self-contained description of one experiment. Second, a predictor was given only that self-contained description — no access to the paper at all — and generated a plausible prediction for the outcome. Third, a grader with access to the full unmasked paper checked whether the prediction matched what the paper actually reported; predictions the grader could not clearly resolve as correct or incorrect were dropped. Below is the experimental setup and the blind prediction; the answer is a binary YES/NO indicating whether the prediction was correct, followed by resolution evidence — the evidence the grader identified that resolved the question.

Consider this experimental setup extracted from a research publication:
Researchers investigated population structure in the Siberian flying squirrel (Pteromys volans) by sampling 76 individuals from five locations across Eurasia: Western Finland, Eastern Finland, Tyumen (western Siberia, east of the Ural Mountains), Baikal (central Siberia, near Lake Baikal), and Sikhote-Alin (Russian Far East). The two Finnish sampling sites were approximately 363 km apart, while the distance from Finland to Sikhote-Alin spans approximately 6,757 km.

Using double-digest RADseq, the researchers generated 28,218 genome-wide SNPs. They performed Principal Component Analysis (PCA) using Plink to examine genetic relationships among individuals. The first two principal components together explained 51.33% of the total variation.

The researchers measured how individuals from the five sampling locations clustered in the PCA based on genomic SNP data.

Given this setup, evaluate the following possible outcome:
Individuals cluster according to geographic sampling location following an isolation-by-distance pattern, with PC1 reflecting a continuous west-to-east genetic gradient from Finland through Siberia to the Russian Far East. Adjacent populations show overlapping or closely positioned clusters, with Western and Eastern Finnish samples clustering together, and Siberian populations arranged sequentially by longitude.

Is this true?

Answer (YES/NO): NO